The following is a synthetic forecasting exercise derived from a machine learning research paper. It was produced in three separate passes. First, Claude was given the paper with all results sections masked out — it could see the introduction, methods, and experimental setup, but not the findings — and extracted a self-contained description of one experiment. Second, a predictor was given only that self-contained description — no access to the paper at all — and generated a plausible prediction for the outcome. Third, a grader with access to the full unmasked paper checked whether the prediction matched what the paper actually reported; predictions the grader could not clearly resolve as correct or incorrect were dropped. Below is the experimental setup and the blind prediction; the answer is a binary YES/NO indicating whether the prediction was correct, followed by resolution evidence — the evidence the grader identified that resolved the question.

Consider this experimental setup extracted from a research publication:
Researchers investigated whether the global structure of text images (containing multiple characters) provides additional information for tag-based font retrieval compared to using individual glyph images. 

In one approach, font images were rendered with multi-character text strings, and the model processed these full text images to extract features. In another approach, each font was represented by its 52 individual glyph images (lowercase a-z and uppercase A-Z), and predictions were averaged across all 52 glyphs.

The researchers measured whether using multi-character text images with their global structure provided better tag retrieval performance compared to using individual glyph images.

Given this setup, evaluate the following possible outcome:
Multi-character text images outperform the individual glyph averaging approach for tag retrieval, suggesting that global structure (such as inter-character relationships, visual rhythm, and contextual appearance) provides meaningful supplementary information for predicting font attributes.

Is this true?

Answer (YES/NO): NO